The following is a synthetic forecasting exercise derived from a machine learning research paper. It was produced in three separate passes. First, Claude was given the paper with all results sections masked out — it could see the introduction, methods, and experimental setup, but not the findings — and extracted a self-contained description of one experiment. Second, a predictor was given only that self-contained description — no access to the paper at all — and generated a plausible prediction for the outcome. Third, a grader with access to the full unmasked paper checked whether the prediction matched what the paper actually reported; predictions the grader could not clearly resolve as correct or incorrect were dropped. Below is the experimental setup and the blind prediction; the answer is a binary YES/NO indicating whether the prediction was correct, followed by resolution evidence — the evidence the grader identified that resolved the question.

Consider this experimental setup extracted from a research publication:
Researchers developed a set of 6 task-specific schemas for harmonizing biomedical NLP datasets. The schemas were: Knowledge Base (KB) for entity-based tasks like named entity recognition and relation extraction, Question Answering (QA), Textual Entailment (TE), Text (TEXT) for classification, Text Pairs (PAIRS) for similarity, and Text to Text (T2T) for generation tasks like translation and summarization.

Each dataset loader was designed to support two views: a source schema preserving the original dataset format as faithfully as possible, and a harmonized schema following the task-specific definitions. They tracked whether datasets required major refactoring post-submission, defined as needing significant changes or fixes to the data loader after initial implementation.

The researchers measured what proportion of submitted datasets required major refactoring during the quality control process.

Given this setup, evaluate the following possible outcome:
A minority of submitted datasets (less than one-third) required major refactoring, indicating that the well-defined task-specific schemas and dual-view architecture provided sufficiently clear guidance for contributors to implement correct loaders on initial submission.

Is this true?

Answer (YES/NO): YES